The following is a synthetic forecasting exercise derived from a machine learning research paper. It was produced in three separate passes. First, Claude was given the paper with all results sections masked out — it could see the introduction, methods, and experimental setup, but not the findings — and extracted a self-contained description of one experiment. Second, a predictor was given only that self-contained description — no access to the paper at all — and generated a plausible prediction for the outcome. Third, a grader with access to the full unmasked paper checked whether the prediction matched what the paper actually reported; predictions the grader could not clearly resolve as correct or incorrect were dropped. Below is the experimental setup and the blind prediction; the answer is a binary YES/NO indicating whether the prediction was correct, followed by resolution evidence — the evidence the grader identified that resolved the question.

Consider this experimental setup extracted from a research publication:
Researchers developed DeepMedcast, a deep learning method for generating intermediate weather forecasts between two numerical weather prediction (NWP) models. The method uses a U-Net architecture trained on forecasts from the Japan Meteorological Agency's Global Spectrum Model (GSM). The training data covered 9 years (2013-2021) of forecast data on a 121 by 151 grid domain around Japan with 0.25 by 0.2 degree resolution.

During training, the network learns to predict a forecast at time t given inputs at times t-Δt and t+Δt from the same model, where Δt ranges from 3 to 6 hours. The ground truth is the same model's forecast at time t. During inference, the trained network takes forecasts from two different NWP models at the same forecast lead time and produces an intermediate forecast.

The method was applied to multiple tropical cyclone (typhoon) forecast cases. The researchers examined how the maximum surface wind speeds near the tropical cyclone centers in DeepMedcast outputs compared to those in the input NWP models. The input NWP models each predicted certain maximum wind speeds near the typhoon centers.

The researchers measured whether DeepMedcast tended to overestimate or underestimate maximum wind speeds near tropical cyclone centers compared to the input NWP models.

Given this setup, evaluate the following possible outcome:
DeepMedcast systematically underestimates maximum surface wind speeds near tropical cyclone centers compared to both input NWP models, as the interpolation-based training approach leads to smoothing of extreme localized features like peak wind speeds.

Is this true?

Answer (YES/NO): NO